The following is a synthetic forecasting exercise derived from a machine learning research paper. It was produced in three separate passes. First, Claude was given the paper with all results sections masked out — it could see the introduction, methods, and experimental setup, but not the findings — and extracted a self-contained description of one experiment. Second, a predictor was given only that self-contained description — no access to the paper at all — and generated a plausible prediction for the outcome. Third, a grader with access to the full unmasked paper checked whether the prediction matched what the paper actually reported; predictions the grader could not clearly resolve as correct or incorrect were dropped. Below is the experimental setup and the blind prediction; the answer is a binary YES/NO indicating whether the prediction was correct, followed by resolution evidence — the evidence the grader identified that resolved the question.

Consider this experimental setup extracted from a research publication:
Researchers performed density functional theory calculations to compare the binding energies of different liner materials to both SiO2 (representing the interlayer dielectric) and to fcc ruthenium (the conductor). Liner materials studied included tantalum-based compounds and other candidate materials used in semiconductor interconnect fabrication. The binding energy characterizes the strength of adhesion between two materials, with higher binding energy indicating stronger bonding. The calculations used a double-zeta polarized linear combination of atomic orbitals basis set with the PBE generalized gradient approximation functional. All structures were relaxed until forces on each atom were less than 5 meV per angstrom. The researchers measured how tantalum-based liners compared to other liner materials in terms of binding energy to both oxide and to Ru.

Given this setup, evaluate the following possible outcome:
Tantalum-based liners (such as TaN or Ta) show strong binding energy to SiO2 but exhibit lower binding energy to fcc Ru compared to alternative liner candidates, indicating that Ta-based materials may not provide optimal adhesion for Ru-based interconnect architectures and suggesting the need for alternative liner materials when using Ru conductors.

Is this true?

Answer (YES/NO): NO